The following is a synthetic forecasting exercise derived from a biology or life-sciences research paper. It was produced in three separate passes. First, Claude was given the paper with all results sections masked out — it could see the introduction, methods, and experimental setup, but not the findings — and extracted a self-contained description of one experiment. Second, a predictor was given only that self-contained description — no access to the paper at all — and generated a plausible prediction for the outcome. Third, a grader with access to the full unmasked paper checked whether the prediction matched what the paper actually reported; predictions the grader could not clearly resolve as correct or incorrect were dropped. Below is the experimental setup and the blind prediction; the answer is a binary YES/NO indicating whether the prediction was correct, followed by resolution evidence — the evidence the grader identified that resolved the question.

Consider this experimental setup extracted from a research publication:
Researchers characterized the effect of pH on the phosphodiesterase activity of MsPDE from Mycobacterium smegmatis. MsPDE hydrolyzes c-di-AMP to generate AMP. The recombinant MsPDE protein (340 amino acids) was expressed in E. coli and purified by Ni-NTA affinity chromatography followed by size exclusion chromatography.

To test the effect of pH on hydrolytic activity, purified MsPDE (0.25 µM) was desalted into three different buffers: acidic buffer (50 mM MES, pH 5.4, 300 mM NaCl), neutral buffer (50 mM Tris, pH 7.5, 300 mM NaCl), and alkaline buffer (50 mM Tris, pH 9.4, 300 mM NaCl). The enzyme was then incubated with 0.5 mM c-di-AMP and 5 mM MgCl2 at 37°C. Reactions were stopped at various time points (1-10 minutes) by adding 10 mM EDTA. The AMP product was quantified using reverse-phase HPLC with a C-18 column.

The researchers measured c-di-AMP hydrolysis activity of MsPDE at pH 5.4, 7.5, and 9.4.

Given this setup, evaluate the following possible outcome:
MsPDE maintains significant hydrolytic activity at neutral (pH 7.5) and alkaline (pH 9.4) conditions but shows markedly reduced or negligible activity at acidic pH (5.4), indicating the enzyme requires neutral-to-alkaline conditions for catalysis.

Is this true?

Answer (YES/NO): NO